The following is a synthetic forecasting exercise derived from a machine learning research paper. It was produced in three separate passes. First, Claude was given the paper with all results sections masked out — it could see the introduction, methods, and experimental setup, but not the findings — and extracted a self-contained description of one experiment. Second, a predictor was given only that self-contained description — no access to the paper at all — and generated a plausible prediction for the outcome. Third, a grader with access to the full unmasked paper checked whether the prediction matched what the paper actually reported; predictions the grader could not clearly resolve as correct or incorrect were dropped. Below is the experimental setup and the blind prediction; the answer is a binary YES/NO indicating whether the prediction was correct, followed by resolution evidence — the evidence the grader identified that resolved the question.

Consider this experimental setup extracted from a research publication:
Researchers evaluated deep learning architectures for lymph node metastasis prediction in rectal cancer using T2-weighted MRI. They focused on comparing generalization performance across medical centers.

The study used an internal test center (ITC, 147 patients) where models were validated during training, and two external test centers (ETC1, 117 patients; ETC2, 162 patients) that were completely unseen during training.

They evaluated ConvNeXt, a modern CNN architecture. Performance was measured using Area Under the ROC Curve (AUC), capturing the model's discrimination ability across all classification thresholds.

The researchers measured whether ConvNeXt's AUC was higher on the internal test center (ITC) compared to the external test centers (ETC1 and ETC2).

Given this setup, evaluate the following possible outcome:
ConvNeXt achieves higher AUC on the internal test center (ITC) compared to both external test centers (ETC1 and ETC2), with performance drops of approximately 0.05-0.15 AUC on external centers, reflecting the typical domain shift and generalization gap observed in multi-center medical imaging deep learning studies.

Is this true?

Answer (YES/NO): NO